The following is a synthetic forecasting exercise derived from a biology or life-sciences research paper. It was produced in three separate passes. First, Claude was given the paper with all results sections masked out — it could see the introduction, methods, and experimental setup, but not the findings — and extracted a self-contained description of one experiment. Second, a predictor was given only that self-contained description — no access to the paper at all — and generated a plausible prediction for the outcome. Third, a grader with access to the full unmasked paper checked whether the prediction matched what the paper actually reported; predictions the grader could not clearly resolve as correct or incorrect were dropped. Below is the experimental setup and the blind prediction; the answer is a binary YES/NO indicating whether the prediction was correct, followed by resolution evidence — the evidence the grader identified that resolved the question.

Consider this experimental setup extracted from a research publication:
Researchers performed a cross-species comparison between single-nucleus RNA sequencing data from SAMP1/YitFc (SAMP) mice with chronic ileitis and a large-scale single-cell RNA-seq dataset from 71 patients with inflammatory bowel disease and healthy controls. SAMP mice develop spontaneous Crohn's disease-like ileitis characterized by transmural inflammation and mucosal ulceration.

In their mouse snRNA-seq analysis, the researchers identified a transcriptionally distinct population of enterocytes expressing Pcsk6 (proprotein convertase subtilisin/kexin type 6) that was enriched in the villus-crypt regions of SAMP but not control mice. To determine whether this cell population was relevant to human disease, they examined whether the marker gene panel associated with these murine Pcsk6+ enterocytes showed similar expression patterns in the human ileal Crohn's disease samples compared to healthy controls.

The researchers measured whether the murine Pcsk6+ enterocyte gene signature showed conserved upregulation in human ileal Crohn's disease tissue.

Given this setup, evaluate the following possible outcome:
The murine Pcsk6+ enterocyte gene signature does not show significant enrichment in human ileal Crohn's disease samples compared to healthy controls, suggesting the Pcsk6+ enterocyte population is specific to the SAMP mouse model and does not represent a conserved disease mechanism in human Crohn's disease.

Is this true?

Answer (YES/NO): NO